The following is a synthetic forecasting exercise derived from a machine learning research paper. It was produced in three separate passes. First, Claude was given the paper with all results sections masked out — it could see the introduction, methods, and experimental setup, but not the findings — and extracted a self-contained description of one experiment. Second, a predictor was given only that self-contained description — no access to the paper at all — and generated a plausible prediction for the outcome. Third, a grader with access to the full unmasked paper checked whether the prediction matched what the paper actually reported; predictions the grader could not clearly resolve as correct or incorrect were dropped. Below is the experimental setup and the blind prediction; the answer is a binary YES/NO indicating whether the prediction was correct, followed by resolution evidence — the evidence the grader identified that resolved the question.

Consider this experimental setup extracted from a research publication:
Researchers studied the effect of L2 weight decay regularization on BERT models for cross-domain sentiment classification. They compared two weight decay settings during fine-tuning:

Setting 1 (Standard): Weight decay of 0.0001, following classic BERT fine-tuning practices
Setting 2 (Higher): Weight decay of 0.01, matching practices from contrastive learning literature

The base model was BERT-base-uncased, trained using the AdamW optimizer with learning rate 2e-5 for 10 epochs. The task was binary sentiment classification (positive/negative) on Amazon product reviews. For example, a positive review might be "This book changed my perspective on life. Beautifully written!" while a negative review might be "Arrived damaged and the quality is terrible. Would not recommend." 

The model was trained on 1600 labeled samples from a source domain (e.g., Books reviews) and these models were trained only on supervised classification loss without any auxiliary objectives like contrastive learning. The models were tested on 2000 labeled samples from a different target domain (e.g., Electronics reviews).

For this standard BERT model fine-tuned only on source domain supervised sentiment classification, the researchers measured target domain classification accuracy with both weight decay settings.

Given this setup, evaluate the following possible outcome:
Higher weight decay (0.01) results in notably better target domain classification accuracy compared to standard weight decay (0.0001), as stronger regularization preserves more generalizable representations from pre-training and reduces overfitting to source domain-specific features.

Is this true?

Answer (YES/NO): NO